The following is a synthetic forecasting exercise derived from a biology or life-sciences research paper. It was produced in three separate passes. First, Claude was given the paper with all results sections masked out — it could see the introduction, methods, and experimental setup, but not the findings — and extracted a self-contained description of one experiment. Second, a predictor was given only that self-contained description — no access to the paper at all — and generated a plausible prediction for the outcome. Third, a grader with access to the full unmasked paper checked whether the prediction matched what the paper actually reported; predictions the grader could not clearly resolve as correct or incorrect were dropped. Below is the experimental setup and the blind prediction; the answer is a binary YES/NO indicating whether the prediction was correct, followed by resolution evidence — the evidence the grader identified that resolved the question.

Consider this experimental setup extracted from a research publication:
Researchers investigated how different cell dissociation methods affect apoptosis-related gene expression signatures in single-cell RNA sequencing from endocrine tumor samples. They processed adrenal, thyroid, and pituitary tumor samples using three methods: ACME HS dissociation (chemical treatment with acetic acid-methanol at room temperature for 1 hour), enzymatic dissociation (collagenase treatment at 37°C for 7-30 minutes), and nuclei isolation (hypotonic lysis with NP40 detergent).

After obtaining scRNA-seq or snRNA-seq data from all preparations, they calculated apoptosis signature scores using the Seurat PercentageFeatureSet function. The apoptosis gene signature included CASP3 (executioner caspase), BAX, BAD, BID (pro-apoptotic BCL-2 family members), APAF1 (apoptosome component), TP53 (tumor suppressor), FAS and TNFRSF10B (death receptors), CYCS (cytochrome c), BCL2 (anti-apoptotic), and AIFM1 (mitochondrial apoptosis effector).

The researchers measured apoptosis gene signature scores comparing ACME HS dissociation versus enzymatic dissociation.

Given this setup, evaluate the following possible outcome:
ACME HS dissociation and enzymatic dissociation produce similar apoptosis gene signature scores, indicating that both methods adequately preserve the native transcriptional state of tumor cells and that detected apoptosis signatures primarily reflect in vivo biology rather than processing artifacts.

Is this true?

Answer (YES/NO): YES